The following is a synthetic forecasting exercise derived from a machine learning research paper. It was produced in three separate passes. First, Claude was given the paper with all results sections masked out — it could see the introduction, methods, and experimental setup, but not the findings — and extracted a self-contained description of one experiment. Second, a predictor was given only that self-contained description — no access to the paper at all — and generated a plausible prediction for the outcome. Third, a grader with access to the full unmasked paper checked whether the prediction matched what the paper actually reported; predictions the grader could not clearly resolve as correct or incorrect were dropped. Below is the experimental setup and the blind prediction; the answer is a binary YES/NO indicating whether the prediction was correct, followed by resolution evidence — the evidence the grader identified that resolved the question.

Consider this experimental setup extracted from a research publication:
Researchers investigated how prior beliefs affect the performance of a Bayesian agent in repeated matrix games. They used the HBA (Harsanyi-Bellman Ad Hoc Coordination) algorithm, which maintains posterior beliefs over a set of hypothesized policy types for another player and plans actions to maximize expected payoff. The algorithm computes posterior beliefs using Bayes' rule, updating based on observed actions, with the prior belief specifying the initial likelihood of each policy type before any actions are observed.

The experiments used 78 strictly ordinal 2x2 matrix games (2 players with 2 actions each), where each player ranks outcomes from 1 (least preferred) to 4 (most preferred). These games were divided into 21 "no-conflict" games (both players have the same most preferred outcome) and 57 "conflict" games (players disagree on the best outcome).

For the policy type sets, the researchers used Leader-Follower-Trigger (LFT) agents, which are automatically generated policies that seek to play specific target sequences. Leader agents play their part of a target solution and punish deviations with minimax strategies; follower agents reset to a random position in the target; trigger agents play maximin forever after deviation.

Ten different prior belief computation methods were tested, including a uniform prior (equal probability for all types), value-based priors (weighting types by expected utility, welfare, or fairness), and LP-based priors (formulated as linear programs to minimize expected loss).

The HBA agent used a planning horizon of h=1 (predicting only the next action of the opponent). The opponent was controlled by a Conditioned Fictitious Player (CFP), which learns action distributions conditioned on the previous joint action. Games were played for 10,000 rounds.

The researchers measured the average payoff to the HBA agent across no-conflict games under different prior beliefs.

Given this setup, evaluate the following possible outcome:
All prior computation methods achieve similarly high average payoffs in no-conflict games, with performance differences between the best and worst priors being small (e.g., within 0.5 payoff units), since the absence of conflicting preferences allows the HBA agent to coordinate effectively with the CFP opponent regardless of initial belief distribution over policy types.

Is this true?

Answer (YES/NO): NO